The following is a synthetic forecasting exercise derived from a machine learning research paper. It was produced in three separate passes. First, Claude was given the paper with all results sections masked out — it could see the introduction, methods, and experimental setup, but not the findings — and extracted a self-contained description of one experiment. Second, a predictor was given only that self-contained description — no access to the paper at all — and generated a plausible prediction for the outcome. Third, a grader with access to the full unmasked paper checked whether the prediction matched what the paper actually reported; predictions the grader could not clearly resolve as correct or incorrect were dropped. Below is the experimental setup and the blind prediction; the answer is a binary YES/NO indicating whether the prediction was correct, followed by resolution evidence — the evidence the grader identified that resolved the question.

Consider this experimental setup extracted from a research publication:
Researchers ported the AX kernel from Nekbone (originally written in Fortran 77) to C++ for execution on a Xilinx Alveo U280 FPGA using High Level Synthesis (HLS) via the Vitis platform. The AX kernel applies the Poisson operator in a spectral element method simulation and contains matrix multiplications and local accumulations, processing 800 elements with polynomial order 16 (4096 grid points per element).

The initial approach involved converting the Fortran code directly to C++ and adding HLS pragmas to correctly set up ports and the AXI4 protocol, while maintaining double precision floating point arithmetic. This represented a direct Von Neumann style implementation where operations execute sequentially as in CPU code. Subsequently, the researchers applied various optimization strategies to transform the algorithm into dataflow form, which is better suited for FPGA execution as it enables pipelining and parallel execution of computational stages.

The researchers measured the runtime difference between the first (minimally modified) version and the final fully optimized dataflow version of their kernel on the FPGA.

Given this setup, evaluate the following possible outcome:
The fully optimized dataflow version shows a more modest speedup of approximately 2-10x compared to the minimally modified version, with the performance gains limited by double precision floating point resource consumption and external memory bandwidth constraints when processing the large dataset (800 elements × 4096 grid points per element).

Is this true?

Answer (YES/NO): NO